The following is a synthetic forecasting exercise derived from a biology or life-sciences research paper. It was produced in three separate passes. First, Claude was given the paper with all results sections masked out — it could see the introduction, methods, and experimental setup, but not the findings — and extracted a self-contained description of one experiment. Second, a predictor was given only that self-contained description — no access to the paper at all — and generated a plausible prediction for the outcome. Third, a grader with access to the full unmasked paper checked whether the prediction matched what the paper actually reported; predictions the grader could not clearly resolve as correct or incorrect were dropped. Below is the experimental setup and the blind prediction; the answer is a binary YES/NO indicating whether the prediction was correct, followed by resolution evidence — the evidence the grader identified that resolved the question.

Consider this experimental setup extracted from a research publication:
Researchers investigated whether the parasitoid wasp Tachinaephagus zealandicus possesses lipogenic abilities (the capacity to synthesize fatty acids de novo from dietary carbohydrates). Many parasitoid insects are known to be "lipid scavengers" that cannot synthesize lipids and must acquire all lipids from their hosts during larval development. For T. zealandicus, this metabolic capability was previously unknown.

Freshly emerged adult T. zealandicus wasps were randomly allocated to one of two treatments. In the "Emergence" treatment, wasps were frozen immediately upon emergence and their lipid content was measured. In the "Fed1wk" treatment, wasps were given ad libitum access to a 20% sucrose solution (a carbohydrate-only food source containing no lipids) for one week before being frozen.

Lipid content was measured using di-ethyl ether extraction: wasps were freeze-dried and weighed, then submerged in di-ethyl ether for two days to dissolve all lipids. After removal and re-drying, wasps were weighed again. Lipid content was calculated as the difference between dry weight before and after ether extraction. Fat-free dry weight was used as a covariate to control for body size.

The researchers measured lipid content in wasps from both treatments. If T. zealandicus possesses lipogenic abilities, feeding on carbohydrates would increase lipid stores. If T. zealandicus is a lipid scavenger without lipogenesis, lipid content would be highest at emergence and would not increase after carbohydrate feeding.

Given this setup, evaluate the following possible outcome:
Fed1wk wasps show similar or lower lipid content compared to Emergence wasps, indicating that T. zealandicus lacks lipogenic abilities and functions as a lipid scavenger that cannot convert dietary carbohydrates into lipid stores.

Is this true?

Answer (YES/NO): YES